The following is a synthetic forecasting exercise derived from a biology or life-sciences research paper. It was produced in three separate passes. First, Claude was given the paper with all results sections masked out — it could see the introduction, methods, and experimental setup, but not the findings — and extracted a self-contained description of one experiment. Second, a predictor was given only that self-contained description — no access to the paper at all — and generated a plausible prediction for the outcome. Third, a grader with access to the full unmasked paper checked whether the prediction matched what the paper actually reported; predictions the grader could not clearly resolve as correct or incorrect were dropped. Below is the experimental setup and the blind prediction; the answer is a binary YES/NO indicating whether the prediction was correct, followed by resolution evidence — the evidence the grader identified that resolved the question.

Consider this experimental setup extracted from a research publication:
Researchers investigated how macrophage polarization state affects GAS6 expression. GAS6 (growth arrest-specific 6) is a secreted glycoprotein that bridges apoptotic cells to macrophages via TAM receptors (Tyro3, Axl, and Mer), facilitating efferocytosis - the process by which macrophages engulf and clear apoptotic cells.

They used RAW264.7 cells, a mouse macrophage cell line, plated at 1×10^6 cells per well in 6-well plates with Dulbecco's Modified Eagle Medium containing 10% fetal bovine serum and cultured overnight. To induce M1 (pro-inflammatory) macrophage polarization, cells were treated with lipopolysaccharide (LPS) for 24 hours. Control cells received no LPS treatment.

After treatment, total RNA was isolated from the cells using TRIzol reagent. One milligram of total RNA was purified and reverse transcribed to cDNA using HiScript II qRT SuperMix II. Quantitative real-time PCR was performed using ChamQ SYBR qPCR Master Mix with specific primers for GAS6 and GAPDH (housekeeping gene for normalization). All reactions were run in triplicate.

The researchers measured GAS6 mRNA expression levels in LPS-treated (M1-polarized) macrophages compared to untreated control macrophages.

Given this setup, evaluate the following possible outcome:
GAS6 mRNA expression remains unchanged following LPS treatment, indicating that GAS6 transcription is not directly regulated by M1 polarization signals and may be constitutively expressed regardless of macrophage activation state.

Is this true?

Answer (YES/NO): NO